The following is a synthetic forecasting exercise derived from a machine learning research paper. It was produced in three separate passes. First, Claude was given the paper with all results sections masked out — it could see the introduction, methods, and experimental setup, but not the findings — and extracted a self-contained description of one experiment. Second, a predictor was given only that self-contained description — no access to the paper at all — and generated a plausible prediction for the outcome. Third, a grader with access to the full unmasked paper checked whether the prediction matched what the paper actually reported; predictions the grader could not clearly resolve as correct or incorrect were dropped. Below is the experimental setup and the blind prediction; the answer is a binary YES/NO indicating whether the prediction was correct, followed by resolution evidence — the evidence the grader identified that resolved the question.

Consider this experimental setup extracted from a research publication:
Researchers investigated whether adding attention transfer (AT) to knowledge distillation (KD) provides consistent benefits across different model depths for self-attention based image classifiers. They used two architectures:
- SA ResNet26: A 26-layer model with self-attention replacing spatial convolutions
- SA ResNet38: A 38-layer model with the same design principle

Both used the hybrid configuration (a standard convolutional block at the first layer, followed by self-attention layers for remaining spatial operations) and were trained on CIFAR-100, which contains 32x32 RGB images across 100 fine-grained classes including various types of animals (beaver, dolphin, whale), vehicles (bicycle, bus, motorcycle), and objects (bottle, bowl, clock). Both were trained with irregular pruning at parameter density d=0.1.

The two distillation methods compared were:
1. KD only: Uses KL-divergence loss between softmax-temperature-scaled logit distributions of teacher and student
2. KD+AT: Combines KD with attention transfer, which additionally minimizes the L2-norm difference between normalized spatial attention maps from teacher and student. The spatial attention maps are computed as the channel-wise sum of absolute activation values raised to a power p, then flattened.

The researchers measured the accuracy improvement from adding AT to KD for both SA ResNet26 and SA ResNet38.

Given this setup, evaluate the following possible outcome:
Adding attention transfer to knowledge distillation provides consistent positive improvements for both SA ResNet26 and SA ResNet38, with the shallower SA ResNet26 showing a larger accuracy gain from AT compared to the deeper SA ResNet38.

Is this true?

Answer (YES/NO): YES